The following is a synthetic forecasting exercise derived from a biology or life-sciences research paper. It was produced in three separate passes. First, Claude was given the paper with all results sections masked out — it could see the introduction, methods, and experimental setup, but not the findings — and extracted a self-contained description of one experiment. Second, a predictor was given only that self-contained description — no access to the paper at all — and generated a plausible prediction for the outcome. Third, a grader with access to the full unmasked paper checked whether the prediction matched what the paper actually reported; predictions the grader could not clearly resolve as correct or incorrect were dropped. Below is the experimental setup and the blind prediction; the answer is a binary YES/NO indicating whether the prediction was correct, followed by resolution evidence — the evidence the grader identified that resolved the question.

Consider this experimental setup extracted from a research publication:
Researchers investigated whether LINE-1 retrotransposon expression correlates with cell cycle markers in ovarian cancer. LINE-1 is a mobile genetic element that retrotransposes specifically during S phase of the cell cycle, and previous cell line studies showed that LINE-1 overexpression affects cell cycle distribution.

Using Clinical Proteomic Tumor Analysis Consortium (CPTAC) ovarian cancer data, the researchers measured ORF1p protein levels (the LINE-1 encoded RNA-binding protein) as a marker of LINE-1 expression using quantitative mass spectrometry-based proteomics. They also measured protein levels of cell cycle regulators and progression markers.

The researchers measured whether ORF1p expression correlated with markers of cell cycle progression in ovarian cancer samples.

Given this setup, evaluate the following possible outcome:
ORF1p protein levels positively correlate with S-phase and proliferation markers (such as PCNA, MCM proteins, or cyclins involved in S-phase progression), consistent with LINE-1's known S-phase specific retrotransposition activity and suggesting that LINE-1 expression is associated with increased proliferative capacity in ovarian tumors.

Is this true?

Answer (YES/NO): NO